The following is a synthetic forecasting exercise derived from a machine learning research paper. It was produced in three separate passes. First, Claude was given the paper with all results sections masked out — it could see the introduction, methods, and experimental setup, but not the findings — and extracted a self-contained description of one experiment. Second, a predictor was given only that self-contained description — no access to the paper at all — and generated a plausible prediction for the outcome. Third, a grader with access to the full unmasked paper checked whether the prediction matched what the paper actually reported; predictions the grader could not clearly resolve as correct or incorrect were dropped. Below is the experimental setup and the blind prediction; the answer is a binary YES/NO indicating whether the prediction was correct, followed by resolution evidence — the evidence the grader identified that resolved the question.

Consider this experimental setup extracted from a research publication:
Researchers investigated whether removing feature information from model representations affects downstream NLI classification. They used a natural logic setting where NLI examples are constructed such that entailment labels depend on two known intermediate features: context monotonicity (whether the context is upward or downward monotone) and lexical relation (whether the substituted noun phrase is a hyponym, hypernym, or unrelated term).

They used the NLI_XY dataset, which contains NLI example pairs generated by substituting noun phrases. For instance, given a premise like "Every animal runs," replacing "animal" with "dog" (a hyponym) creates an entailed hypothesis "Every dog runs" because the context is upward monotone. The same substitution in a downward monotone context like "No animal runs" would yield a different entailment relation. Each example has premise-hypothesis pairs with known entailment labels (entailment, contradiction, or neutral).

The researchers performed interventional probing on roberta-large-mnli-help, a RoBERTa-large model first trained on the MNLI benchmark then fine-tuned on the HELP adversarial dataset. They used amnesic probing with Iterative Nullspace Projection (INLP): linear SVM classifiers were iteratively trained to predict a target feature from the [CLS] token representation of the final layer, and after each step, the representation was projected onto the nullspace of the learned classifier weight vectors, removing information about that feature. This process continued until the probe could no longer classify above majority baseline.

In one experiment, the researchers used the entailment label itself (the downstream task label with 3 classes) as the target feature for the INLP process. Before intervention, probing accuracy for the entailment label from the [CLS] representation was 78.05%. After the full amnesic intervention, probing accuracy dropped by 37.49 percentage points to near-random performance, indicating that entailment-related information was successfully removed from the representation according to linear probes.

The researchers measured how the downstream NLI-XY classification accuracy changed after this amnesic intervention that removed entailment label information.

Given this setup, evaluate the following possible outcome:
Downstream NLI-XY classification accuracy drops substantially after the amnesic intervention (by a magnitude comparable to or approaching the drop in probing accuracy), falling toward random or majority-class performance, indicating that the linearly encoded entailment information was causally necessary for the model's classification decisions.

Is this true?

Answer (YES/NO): NO